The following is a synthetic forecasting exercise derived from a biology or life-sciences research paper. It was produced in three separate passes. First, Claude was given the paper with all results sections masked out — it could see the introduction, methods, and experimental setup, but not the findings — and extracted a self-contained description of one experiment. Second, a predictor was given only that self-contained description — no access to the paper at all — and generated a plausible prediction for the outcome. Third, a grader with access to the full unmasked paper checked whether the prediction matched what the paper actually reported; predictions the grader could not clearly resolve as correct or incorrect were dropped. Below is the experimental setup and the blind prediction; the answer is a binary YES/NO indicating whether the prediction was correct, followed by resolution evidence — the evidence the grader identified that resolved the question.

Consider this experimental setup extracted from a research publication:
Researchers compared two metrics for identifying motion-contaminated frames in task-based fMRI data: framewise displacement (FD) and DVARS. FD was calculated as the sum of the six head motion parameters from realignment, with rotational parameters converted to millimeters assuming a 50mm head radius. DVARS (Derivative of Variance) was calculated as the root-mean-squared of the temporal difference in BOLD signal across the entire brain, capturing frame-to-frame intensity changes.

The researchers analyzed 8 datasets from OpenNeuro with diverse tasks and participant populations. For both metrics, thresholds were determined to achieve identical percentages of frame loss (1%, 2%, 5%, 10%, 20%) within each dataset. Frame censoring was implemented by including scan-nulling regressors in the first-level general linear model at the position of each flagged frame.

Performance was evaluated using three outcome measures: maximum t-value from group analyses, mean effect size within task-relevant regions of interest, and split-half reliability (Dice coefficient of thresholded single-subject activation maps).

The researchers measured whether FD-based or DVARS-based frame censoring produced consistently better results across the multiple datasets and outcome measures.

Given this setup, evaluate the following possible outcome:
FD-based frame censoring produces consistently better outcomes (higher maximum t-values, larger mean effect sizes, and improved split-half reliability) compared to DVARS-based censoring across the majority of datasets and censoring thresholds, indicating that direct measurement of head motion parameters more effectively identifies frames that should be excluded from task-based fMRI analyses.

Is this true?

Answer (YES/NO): NO